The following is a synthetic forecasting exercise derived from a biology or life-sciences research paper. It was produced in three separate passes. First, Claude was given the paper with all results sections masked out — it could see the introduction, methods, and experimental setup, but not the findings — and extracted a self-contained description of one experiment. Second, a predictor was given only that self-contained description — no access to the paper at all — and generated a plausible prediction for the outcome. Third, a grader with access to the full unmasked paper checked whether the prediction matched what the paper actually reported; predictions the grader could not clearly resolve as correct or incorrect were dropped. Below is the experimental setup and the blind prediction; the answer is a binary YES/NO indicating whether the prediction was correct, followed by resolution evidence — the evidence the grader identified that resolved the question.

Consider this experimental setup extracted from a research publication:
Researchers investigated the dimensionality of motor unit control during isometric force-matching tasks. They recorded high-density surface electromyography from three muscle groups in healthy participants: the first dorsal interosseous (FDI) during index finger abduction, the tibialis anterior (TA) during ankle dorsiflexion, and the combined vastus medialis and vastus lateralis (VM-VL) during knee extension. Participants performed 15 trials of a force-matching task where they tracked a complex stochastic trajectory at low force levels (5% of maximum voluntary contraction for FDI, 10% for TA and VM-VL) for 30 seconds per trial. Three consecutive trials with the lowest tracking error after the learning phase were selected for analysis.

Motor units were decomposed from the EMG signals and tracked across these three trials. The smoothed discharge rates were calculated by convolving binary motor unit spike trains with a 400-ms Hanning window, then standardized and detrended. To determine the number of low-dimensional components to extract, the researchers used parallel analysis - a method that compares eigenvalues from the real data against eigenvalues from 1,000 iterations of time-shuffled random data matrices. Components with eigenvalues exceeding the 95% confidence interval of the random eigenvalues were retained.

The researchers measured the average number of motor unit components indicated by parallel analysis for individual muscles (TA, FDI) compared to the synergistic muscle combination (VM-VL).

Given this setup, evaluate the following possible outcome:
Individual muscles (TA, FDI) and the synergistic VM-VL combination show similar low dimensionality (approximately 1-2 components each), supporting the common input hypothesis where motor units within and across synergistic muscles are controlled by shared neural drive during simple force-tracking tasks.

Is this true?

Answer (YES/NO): NO